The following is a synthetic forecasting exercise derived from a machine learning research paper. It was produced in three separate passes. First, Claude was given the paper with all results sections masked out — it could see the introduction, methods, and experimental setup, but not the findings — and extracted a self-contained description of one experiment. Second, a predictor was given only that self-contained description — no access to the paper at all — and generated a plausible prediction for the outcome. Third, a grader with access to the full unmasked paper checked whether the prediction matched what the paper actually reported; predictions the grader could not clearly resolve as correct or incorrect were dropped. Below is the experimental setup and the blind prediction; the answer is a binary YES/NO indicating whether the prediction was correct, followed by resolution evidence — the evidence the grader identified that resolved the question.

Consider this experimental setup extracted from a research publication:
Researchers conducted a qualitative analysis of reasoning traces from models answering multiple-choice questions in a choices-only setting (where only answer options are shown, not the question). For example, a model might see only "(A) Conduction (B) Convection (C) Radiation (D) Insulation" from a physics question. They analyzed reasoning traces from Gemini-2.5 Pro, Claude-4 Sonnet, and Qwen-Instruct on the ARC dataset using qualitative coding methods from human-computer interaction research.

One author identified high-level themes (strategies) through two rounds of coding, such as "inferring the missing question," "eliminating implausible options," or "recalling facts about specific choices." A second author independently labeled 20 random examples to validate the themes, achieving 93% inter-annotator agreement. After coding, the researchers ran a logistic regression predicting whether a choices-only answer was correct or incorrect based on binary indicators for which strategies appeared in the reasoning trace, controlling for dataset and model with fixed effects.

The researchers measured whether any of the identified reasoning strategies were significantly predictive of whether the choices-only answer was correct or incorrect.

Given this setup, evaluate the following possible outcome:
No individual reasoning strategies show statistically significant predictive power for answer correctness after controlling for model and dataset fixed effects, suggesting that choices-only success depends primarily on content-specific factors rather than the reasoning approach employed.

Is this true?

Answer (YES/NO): NO